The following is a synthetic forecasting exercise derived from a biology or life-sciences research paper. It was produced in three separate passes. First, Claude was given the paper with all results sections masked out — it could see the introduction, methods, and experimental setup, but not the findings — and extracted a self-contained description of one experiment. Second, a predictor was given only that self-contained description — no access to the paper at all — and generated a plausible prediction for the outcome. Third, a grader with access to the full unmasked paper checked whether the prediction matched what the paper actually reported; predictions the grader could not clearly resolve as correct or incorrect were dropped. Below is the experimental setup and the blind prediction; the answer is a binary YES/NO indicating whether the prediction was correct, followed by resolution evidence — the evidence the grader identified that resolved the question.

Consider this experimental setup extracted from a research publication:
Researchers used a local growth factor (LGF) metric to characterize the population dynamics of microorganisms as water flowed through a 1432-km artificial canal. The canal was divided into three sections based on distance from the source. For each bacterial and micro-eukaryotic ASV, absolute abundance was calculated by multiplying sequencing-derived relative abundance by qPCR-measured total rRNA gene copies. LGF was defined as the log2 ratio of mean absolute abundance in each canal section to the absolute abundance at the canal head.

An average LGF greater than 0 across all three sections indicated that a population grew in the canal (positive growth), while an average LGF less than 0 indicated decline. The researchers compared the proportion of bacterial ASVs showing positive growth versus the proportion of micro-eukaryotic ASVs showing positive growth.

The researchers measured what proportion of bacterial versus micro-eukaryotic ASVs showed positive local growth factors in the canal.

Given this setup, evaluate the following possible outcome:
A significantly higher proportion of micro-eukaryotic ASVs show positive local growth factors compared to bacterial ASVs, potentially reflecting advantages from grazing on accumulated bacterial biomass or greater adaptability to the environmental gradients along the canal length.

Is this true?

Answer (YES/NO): YES